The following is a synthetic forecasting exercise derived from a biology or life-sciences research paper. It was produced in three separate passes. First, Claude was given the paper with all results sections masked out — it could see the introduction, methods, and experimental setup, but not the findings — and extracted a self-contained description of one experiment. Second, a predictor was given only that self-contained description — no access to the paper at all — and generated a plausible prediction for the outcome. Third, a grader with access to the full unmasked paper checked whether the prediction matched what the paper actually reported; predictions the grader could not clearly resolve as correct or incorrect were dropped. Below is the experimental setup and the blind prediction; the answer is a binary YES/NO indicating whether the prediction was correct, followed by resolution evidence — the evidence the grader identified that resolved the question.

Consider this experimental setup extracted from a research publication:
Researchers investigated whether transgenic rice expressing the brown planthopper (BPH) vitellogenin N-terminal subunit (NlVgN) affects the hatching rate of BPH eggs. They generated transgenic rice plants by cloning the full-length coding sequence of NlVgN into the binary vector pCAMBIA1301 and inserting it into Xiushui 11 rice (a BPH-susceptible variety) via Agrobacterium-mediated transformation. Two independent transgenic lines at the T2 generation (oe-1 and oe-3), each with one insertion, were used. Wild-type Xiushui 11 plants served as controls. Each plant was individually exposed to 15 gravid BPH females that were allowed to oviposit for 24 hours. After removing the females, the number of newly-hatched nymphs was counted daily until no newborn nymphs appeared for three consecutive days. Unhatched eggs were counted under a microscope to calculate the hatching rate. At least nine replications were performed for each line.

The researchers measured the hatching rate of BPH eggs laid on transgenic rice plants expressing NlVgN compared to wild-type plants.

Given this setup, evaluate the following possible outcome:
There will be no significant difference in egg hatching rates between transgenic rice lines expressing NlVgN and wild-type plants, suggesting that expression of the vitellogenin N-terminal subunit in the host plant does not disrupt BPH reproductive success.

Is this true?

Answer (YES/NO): NO